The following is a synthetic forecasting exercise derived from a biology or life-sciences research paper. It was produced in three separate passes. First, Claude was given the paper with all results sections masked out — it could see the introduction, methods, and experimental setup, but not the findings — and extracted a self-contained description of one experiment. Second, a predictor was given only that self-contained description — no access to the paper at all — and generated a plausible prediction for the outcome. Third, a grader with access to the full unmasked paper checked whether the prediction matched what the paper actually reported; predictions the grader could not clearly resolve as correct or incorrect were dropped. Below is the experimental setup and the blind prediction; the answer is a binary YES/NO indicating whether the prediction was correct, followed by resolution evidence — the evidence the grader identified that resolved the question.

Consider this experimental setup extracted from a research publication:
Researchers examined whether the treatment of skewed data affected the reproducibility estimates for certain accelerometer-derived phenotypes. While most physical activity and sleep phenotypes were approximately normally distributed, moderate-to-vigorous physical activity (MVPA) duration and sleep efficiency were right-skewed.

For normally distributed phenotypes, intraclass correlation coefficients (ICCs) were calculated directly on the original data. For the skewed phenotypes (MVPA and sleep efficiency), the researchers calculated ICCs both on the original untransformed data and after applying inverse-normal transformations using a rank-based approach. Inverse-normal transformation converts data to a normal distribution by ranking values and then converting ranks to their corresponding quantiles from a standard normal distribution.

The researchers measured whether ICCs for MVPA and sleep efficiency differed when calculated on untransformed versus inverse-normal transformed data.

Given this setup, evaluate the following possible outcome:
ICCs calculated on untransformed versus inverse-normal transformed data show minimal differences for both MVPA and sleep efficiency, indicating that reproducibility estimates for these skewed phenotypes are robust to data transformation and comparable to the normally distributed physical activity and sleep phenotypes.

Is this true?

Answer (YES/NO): YES